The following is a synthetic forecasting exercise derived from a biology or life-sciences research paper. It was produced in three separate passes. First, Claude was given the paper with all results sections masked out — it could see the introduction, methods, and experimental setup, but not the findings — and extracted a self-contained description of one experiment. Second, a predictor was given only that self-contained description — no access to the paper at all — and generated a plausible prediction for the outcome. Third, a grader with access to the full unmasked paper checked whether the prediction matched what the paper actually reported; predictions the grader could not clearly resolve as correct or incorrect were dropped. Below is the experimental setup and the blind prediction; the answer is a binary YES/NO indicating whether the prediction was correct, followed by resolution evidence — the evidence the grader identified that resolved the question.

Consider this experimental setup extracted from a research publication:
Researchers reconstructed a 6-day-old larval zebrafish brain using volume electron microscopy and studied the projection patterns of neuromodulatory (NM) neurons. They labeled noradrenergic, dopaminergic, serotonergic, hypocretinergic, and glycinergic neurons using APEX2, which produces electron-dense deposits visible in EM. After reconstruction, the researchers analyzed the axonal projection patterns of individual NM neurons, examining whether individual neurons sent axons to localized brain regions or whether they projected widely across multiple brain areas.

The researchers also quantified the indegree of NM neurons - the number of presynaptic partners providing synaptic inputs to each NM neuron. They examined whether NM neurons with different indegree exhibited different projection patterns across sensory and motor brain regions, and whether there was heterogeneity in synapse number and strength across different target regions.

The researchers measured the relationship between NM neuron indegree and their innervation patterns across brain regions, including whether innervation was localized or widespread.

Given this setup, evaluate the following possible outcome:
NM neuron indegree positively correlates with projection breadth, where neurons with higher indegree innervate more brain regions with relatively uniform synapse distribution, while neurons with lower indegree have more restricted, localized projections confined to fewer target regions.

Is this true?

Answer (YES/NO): NO